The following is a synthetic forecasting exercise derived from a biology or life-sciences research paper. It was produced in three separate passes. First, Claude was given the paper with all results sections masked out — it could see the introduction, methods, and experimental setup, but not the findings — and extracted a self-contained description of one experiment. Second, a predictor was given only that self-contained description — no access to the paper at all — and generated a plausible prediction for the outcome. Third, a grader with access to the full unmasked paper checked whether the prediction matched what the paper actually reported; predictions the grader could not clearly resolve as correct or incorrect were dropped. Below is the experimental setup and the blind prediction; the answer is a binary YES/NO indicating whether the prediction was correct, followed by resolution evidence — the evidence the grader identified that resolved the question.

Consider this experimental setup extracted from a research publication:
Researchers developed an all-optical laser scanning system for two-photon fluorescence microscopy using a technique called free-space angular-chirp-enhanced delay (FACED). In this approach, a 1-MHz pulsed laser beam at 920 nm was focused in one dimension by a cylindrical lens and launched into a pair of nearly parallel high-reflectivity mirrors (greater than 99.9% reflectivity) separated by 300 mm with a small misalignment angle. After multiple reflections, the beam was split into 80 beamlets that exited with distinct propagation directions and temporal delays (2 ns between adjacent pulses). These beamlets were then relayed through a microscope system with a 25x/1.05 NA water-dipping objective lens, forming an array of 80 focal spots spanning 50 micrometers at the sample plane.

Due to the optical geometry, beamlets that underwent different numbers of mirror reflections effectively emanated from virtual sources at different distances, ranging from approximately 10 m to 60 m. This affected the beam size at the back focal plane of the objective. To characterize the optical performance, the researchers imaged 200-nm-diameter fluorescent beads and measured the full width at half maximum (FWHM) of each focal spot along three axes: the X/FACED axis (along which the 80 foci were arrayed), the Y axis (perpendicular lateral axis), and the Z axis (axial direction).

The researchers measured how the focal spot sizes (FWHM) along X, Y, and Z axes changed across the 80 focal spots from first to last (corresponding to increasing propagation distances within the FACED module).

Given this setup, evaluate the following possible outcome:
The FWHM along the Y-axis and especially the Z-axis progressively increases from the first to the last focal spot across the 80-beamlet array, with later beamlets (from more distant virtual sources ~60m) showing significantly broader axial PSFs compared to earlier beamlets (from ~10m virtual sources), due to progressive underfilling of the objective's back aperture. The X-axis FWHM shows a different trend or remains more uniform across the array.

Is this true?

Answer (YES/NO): NO